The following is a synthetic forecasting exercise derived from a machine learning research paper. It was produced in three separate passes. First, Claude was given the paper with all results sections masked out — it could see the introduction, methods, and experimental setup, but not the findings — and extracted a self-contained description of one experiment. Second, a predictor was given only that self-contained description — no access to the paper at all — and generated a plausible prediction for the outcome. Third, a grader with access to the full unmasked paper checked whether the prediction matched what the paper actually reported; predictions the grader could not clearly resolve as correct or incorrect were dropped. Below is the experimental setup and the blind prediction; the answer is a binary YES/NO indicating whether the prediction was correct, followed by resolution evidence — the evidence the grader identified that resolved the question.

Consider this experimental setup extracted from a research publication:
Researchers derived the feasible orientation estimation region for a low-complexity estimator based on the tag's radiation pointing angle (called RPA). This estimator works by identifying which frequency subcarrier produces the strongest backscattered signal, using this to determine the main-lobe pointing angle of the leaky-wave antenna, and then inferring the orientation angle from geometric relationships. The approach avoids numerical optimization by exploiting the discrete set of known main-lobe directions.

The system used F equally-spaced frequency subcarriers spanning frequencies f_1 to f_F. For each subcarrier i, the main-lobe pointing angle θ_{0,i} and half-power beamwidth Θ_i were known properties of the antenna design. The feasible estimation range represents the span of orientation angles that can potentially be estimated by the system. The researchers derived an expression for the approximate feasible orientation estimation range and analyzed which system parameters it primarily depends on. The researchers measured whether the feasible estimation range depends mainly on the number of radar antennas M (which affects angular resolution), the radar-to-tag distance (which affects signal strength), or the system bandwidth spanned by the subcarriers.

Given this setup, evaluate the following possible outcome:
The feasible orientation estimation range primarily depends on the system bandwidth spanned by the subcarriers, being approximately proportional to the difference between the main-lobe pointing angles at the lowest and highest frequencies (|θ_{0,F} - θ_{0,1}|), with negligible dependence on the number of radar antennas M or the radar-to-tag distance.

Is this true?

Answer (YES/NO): NO